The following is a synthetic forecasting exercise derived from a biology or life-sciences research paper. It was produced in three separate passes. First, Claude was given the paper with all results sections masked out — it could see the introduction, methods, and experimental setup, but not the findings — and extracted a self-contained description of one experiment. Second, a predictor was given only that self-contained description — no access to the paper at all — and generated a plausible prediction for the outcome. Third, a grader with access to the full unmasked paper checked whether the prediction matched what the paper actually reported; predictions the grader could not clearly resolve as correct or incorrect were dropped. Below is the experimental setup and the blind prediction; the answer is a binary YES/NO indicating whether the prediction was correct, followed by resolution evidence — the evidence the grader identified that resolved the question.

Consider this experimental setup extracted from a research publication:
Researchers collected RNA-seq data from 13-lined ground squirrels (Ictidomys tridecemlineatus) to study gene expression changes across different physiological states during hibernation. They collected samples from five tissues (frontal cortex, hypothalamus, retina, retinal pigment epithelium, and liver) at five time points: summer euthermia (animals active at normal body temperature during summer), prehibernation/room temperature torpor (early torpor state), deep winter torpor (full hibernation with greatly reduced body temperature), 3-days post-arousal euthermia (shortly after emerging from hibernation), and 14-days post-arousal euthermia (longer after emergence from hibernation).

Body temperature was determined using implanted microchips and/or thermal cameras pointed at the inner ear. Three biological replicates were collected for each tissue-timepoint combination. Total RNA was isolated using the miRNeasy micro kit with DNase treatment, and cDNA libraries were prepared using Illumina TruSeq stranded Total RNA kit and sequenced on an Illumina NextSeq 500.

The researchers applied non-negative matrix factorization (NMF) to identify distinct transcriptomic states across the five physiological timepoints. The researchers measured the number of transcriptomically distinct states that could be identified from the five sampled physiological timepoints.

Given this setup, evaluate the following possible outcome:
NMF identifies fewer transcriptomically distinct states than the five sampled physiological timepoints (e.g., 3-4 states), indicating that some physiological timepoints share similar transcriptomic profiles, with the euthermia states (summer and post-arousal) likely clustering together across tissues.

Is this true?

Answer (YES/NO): YES